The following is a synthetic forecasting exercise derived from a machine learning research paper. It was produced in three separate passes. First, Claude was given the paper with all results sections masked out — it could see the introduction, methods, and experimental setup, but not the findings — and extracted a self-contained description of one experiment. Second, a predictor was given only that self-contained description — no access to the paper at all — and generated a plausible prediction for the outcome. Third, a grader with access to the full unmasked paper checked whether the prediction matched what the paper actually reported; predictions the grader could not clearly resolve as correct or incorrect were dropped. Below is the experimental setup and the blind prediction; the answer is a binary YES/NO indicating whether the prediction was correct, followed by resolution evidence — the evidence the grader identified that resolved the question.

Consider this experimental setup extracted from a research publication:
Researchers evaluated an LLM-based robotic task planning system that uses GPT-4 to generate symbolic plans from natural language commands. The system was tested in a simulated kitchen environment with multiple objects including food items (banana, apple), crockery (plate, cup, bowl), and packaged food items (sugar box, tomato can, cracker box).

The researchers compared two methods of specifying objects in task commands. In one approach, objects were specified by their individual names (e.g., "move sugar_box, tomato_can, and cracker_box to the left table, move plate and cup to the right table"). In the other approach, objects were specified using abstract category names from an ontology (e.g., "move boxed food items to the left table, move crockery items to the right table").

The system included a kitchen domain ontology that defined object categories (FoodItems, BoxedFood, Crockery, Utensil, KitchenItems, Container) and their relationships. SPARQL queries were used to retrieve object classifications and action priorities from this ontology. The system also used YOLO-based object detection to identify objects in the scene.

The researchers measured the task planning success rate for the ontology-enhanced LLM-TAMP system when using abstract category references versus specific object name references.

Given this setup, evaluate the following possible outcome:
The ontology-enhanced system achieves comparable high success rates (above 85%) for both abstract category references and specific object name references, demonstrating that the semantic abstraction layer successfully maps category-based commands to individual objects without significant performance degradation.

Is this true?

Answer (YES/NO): NO